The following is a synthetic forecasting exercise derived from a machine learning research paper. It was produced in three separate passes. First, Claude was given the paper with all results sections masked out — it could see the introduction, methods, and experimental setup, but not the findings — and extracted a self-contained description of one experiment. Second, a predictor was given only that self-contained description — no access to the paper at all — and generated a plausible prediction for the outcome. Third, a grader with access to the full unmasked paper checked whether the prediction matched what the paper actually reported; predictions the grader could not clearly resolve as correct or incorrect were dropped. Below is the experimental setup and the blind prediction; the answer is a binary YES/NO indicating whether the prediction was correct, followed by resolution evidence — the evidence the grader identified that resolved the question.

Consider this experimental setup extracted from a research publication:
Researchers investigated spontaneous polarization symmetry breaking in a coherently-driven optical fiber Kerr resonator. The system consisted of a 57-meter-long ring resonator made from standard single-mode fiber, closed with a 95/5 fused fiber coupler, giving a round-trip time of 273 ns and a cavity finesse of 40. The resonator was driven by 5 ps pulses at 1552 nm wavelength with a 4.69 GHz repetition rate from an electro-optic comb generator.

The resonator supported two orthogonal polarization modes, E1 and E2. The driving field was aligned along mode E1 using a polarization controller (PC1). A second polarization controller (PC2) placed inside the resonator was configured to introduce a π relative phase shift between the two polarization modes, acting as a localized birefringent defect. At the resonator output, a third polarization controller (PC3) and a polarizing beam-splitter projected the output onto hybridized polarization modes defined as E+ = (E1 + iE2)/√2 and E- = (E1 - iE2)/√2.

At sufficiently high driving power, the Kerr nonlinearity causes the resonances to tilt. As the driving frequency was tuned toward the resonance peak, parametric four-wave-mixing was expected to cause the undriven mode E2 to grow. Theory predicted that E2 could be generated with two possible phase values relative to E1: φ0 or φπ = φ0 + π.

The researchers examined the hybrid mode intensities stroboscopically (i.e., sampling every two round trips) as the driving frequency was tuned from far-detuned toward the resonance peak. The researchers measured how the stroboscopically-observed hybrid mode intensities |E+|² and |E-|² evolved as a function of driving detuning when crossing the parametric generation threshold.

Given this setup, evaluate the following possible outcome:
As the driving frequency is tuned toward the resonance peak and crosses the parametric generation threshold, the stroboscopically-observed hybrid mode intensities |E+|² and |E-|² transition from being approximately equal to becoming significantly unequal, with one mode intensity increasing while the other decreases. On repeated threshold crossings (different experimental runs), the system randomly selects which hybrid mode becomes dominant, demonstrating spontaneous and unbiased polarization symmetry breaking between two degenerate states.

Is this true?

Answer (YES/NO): YES